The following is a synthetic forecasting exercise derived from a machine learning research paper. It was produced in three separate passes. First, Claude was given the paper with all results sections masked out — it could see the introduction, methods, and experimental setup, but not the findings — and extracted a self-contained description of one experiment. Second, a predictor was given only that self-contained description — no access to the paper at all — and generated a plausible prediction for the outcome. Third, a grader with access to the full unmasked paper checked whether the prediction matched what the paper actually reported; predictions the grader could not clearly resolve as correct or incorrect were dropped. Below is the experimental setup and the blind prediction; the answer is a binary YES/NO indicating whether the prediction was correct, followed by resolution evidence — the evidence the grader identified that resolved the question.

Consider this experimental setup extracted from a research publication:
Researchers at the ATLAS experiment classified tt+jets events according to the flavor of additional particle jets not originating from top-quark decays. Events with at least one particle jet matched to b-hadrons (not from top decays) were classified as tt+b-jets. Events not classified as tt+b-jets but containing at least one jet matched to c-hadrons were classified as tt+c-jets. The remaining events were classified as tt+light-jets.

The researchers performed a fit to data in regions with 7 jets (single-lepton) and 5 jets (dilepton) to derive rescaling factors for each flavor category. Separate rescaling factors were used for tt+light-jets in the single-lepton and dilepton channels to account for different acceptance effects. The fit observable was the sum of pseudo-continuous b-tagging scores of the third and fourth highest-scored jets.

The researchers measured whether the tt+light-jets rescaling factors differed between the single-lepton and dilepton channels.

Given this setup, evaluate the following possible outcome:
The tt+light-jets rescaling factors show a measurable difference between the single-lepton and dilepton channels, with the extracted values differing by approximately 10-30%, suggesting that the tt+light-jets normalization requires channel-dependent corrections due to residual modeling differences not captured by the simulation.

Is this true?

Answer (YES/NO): NO